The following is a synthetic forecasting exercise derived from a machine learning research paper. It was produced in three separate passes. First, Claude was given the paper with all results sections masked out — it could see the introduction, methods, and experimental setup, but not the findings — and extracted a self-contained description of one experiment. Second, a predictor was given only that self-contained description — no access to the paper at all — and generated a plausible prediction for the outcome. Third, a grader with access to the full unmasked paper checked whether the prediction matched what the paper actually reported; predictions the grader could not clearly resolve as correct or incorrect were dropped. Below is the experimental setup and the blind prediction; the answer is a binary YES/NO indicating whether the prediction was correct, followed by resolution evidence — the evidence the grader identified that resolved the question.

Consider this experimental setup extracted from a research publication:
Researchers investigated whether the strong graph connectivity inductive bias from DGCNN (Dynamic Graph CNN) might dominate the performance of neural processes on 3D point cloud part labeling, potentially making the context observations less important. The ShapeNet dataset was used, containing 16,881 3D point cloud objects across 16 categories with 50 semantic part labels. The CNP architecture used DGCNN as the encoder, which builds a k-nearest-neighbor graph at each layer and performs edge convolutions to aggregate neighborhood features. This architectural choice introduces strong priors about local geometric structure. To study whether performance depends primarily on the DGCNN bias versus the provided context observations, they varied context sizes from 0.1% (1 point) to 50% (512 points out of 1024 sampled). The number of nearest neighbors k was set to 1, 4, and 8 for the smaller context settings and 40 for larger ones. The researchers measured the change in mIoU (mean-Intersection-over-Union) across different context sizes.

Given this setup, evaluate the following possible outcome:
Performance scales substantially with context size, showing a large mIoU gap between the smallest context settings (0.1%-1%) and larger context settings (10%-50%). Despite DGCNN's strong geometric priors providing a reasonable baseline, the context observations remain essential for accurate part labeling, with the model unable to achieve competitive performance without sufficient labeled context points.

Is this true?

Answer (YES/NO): YES